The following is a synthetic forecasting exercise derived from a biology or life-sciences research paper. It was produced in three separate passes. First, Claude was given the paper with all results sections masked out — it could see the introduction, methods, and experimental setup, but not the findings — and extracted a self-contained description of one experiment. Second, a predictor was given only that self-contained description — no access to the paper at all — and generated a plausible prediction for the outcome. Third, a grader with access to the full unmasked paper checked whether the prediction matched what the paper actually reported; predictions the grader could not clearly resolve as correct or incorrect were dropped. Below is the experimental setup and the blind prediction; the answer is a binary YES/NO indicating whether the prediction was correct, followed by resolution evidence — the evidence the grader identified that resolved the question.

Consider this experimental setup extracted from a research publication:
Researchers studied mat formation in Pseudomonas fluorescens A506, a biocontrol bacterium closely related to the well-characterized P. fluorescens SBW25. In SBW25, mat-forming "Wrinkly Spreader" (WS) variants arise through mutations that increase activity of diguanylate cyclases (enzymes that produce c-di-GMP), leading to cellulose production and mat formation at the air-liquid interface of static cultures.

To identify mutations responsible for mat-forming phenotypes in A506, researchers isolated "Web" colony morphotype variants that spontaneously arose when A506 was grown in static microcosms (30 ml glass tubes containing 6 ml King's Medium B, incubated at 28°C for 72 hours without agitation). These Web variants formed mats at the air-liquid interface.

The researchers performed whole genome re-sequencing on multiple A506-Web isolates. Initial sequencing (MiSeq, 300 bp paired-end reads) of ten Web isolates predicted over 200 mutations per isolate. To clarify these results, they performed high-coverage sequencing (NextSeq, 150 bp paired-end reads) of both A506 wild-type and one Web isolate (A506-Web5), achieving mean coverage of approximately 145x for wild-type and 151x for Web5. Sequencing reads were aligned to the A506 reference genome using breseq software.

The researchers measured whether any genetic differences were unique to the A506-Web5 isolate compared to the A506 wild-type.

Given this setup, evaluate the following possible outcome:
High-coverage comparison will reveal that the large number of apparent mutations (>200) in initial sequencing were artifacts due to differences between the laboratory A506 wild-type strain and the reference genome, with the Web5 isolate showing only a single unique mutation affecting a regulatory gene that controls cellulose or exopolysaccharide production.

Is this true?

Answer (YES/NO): NO